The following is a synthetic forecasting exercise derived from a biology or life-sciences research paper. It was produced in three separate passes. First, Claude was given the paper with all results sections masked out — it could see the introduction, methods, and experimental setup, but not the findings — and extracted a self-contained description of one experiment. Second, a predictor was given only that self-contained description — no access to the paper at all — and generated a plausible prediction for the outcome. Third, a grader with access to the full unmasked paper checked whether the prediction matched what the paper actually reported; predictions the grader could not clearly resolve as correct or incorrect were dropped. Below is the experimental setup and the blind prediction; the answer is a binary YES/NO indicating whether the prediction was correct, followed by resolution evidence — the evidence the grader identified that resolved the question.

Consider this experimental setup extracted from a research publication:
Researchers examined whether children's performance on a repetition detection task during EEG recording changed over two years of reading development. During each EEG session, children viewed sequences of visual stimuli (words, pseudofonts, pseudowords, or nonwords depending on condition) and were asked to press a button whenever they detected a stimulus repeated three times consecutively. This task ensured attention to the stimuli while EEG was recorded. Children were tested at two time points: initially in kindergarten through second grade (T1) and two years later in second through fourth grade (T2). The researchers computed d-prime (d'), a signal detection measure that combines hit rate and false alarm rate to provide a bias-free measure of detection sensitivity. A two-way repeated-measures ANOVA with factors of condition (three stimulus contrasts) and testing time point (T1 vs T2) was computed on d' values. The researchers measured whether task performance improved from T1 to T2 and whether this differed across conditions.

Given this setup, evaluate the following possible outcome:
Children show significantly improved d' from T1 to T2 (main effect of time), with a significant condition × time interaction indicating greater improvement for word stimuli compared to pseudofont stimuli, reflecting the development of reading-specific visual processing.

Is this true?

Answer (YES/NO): NO